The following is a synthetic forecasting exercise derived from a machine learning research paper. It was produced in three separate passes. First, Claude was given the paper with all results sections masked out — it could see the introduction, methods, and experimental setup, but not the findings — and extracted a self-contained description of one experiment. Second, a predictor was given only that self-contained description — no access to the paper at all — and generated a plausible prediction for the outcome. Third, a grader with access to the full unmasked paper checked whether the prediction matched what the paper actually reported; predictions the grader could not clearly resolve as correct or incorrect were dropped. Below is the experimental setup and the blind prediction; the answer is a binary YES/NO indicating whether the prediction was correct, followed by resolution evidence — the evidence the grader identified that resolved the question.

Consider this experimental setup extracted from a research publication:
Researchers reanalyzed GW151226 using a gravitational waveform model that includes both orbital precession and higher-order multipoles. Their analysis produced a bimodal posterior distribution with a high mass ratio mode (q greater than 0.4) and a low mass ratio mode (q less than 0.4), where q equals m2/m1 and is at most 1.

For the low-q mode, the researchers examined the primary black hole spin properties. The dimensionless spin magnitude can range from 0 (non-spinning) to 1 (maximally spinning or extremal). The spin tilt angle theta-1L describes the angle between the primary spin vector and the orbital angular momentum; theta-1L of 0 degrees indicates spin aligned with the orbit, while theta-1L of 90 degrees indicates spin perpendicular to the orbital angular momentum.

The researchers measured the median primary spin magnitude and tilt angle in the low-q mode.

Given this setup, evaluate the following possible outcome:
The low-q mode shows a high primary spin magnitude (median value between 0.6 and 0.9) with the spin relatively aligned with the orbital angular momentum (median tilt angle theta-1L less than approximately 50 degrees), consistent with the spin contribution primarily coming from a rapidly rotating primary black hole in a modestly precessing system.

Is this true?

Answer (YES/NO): YES